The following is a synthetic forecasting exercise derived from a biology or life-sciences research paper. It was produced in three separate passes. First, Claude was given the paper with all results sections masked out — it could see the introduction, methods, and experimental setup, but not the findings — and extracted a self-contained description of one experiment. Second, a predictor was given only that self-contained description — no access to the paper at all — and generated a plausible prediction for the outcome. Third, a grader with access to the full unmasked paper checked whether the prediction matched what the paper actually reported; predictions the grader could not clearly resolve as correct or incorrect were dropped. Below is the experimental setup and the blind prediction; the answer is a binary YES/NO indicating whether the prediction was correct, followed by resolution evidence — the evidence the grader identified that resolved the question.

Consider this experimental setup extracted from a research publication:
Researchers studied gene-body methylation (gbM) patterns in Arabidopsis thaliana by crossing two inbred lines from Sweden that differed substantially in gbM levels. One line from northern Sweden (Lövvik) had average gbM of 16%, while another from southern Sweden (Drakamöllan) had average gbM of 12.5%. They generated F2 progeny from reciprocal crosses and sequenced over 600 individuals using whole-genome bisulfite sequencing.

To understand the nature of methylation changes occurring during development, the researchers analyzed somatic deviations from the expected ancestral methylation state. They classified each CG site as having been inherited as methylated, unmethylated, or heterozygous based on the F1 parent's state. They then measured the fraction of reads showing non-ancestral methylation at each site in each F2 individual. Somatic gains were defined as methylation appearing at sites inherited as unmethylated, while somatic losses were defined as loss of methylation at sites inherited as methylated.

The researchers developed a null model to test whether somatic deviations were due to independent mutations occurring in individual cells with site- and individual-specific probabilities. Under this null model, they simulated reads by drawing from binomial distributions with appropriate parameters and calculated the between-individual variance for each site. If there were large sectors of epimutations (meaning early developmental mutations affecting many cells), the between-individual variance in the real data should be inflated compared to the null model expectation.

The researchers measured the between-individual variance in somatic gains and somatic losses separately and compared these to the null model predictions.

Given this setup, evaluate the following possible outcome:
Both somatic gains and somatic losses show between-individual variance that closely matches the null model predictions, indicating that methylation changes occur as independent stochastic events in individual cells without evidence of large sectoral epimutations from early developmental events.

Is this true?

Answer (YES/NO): NO